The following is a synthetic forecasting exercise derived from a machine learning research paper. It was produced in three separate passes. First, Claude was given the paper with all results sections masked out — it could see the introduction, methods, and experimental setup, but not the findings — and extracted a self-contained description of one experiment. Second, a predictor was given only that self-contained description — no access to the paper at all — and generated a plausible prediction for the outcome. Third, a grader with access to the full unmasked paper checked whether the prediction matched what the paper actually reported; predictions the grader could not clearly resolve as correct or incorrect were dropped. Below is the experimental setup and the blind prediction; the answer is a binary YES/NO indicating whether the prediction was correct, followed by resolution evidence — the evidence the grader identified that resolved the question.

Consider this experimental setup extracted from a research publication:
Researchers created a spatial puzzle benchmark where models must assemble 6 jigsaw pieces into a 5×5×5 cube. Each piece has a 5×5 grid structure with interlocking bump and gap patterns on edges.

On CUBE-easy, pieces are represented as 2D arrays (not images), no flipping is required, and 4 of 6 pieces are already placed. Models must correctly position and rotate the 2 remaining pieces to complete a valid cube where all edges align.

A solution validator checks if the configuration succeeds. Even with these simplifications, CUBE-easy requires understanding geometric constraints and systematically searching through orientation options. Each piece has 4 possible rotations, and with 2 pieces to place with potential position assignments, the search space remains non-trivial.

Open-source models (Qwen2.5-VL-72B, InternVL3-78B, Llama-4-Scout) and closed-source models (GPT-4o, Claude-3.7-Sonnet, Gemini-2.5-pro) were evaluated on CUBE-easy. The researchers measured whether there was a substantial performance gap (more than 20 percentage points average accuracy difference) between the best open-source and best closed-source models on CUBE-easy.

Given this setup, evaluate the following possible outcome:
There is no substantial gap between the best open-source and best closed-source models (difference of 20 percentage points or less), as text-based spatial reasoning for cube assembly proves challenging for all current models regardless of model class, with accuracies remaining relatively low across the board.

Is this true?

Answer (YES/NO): NO